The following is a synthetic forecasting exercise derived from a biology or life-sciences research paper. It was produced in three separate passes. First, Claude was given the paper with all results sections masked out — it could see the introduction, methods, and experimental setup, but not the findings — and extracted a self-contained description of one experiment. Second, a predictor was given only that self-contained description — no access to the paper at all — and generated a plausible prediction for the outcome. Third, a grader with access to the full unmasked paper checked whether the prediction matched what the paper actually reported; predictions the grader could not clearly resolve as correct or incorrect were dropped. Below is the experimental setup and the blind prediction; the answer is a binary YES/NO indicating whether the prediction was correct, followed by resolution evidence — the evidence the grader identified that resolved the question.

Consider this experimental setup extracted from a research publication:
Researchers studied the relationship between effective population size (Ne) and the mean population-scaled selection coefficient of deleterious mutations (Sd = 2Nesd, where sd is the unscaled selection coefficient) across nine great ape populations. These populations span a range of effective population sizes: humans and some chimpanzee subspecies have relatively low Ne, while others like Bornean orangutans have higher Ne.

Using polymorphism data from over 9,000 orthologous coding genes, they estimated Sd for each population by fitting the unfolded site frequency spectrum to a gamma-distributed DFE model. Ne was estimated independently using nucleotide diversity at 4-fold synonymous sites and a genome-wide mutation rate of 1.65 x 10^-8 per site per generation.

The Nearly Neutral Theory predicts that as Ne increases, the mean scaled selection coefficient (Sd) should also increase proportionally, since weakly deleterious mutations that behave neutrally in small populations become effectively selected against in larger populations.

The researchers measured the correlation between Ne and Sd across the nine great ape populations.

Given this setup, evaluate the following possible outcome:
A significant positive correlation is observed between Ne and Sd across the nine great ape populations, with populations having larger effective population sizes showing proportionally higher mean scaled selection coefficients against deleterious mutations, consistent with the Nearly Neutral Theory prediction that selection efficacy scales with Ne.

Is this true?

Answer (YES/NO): YES